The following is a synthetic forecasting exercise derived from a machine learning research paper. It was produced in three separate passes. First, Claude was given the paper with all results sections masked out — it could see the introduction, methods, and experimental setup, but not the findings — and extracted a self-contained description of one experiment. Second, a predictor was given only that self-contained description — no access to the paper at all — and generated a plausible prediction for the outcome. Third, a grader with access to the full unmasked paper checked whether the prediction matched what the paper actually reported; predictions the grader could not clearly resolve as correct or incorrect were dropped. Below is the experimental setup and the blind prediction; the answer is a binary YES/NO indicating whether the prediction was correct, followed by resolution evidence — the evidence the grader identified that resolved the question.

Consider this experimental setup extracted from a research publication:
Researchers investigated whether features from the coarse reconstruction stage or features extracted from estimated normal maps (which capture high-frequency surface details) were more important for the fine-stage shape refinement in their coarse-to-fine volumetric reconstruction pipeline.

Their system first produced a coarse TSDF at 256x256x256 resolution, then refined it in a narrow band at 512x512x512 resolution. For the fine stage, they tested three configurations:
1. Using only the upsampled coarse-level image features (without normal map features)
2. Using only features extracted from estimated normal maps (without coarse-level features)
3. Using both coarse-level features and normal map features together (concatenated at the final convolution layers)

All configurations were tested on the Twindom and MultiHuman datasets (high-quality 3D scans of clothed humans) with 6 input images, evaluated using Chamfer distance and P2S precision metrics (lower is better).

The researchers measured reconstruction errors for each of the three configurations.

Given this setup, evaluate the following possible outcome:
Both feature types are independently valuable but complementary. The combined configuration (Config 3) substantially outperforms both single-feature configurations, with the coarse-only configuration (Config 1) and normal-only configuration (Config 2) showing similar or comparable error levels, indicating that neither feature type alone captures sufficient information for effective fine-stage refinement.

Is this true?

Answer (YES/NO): NO